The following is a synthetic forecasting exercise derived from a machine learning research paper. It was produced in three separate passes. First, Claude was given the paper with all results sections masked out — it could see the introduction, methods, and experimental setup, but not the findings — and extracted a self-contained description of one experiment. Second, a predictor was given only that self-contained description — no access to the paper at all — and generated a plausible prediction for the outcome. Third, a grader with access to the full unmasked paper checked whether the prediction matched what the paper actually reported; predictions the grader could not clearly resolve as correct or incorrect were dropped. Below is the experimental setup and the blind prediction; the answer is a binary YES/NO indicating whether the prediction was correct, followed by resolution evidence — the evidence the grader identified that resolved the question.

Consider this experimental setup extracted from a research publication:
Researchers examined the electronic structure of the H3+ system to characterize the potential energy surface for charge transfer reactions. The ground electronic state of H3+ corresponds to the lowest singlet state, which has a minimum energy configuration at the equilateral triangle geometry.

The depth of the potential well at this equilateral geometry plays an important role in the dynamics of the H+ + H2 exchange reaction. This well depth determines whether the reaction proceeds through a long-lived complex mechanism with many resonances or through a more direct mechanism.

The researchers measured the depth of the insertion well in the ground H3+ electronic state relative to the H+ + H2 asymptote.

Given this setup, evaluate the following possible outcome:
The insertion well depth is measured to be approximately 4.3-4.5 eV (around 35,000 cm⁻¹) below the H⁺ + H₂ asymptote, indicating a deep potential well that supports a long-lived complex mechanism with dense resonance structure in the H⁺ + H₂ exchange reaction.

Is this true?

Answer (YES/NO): NO